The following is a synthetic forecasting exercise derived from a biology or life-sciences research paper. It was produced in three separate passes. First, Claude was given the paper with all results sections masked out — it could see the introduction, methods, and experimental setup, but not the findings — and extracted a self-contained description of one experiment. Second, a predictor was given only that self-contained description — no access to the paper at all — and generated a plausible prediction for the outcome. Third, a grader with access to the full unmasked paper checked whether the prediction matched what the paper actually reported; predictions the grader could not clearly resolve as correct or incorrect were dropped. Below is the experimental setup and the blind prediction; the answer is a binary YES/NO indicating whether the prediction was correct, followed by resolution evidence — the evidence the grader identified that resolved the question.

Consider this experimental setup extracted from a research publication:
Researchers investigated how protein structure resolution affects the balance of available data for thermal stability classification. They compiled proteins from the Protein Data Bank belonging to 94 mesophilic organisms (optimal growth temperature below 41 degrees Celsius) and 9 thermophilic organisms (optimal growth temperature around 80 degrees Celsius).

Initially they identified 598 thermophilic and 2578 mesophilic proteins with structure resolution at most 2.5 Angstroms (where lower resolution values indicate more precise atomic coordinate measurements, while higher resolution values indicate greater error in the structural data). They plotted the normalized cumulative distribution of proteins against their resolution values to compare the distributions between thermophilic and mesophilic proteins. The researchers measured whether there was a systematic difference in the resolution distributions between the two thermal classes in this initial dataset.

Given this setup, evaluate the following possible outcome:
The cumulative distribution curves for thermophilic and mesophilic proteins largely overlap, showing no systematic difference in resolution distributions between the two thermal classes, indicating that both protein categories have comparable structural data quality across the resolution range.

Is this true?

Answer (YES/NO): NO